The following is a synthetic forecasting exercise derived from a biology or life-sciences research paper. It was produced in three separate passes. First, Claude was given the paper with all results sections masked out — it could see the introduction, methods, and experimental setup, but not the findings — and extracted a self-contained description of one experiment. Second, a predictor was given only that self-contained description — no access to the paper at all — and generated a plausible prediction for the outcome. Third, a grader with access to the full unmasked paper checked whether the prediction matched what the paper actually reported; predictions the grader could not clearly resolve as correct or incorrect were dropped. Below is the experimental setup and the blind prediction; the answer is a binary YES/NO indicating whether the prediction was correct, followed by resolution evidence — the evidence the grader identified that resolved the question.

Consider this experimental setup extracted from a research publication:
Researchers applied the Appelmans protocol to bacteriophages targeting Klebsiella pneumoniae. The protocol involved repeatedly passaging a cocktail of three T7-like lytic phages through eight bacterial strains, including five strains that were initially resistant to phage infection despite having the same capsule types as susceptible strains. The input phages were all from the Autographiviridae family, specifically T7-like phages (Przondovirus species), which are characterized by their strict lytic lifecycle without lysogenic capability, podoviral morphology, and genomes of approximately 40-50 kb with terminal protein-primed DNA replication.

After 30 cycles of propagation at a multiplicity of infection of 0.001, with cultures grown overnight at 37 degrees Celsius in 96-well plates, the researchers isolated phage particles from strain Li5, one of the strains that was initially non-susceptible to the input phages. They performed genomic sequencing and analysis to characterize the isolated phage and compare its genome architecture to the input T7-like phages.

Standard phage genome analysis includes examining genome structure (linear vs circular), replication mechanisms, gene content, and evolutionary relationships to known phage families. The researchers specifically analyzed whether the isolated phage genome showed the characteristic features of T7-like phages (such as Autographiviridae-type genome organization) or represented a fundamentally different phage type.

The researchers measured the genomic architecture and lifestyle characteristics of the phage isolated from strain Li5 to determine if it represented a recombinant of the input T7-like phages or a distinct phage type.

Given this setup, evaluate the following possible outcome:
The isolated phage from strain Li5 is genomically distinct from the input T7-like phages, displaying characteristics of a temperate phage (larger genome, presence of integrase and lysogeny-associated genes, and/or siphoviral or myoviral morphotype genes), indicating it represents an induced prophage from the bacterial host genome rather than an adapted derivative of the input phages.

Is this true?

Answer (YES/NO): YES